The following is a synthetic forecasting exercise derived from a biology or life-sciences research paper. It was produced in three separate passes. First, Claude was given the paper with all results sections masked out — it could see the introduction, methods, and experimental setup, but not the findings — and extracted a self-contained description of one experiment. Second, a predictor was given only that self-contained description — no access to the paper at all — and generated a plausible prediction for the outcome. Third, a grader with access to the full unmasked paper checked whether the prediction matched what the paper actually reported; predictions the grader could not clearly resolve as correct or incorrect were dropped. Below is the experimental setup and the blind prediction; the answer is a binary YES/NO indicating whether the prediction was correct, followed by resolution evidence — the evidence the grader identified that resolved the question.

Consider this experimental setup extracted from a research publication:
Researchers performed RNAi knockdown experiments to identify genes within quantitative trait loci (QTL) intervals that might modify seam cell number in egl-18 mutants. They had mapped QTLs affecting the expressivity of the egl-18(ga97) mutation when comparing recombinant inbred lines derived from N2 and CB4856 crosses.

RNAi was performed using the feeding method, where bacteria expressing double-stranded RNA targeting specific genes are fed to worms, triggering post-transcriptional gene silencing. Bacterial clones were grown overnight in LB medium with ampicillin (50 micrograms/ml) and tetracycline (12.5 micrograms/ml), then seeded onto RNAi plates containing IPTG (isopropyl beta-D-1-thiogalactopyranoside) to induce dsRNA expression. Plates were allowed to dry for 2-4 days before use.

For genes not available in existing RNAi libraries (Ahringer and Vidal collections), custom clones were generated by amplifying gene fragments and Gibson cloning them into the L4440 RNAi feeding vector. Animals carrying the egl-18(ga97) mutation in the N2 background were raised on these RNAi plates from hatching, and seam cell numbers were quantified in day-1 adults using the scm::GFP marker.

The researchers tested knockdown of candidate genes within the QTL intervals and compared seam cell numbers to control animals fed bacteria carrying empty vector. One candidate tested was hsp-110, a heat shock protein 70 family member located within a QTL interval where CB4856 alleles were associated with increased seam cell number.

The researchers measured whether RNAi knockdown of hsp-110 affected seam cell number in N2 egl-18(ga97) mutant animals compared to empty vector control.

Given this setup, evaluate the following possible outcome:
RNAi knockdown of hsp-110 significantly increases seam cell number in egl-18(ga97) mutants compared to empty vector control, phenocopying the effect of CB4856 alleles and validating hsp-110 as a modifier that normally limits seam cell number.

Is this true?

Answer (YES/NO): NO